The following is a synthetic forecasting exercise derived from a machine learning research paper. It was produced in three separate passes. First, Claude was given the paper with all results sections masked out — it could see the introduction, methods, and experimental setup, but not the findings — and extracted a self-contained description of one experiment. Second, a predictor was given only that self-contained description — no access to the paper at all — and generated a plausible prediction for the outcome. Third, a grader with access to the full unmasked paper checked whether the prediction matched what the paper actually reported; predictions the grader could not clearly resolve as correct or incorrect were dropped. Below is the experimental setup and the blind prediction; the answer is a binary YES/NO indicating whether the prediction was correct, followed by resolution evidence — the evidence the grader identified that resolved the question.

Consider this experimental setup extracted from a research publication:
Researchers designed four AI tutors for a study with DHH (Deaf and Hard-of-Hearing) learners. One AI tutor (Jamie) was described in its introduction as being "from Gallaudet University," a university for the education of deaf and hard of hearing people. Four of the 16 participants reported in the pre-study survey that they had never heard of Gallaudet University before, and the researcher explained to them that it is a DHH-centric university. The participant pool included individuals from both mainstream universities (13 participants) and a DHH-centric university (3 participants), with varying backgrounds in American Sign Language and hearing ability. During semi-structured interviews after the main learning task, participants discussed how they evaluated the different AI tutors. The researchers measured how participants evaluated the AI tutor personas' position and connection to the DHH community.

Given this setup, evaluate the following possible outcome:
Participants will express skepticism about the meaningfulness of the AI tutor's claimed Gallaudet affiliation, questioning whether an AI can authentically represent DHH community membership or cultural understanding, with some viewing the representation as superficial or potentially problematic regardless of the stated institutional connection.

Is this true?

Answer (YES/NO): NO